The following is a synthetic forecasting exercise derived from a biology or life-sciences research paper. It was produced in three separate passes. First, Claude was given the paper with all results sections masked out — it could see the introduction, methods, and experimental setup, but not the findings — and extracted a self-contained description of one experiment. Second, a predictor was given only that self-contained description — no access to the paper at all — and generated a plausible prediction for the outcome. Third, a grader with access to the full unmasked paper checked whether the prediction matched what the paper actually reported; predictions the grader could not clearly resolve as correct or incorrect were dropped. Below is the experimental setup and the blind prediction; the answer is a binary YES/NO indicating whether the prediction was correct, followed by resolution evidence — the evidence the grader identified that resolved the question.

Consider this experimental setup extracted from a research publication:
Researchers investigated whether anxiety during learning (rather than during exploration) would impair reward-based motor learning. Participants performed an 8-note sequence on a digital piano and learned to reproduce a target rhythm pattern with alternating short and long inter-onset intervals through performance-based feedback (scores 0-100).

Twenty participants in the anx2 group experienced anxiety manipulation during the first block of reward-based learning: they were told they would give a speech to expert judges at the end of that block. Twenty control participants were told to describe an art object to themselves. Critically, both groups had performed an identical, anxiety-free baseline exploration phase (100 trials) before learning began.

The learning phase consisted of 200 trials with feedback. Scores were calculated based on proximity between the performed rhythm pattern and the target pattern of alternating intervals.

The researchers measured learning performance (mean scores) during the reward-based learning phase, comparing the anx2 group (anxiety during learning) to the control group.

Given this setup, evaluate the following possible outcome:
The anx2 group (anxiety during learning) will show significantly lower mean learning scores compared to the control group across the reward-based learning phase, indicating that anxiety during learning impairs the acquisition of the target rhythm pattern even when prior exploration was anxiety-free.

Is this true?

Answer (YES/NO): NO